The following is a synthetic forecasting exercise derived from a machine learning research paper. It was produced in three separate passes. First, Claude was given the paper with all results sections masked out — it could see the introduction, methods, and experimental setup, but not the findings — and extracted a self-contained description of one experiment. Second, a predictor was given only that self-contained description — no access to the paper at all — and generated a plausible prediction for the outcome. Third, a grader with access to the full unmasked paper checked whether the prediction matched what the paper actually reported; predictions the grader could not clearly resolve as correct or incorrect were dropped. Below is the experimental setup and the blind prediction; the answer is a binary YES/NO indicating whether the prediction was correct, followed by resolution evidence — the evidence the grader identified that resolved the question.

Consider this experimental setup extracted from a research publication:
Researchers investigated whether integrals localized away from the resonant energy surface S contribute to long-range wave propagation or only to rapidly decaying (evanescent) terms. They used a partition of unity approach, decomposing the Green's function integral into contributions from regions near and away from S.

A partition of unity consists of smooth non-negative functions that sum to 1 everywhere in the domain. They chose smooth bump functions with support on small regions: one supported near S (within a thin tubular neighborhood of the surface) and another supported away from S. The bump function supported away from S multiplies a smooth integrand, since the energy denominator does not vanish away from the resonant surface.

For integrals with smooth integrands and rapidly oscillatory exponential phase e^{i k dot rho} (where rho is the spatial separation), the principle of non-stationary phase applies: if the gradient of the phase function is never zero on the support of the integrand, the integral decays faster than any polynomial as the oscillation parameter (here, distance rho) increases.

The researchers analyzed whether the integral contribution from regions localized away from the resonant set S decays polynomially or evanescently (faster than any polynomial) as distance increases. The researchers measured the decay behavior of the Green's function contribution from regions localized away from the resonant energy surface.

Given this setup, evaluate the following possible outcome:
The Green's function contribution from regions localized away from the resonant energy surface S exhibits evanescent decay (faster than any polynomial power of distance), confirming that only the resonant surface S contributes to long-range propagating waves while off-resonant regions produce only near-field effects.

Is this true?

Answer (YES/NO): YES